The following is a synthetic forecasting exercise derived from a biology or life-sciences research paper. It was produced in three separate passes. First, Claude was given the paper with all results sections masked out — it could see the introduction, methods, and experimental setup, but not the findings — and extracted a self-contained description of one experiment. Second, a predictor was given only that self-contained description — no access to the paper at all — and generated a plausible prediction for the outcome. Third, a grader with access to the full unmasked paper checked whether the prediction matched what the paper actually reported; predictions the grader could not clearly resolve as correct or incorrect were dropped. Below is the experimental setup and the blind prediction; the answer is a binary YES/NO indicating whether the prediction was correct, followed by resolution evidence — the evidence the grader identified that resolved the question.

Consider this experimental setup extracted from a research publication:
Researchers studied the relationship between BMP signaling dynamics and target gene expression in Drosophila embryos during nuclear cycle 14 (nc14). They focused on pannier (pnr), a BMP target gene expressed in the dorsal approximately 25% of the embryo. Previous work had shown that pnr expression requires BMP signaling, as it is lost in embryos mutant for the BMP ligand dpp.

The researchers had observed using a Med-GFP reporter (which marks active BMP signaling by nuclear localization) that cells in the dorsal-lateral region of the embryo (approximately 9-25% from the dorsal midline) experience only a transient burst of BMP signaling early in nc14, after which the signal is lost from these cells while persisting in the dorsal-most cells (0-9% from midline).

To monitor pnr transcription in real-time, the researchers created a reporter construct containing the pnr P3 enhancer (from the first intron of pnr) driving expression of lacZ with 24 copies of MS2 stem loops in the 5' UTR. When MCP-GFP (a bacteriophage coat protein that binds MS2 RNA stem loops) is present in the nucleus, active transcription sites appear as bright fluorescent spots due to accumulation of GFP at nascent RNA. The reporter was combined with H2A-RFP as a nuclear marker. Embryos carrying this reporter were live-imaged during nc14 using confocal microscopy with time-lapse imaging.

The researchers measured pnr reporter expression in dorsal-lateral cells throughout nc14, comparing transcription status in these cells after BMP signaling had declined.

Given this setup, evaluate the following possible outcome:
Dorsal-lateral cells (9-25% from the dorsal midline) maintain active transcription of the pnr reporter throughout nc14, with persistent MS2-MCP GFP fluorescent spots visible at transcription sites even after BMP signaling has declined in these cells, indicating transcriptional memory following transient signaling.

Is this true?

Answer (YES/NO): YES